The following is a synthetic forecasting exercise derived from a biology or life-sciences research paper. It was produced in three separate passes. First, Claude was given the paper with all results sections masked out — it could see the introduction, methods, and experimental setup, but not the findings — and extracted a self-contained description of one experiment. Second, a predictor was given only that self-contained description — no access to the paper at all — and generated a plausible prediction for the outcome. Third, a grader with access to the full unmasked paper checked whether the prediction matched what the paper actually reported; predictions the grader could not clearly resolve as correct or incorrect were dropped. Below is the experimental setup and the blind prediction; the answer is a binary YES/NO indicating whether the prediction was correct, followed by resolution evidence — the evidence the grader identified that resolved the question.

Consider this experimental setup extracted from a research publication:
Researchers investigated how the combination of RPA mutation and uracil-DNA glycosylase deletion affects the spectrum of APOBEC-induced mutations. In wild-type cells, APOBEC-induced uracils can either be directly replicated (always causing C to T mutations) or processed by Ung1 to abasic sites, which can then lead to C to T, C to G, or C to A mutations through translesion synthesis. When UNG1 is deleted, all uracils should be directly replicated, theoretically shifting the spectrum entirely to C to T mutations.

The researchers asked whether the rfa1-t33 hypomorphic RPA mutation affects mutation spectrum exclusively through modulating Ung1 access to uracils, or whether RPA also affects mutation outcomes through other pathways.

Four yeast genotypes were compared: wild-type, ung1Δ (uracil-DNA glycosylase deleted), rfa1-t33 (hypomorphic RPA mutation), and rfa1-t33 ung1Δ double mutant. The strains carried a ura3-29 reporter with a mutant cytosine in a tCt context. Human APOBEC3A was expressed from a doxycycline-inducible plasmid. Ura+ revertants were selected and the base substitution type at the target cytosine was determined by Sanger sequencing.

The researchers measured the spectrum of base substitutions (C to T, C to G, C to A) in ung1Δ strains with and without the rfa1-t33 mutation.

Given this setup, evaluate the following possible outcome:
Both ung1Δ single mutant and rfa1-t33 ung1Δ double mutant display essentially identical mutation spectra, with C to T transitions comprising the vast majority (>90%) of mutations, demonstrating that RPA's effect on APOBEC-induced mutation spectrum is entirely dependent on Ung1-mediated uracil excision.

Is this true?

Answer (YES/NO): YES